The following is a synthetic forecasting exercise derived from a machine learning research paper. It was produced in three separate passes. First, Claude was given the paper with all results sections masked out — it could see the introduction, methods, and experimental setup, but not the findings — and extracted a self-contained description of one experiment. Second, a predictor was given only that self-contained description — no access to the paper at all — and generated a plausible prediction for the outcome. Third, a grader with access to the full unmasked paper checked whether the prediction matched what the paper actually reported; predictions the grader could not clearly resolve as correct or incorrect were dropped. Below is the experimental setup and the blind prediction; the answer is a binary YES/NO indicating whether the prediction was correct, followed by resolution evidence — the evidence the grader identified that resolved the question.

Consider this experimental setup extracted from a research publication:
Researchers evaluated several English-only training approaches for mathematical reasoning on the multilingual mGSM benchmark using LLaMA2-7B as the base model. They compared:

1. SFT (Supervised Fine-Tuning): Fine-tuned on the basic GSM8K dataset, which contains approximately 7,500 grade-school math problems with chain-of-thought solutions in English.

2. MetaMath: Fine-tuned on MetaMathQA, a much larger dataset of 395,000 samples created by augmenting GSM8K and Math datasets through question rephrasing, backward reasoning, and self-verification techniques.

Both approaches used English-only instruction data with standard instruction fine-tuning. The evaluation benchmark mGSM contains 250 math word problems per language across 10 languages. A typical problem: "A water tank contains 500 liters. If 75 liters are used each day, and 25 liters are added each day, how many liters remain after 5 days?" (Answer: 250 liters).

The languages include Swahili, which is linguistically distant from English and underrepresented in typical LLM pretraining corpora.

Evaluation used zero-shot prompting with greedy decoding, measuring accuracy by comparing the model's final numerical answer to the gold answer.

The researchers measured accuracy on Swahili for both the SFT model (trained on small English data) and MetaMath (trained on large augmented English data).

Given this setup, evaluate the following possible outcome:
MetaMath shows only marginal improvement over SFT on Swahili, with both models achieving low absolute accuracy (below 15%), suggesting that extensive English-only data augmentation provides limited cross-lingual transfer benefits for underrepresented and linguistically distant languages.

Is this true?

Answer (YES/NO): NO